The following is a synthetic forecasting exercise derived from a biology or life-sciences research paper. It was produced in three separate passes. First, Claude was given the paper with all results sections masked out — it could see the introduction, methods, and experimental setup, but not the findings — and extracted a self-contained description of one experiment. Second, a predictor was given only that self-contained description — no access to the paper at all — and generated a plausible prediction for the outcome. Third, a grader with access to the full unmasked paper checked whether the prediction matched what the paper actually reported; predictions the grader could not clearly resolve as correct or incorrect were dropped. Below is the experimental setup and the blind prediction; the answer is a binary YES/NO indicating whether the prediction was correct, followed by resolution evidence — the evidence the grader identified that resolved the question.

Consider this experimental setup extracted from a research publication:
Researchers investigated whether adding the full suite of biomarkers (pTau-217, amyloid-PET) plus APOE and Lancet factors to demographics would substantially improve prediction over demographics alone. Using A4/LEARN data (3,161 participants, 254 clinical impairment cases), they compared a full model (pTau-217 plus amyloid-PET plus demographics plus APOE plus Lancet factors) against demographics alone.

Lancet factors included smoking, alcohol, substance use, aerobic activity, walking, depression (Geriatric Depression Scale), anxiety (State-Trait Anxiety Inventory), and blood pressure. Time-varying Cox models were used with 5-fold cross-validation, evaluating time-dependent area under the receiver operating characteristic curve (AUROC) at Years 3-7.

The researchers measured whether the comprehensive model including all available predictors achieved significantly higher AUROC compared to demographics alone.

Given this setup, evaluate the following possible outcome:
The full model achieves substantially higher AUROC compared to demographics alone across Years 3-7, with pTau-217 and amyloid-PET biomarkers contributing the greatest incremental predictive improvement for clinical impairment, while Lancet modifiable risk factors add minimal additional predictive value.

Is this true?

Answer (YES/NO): NO